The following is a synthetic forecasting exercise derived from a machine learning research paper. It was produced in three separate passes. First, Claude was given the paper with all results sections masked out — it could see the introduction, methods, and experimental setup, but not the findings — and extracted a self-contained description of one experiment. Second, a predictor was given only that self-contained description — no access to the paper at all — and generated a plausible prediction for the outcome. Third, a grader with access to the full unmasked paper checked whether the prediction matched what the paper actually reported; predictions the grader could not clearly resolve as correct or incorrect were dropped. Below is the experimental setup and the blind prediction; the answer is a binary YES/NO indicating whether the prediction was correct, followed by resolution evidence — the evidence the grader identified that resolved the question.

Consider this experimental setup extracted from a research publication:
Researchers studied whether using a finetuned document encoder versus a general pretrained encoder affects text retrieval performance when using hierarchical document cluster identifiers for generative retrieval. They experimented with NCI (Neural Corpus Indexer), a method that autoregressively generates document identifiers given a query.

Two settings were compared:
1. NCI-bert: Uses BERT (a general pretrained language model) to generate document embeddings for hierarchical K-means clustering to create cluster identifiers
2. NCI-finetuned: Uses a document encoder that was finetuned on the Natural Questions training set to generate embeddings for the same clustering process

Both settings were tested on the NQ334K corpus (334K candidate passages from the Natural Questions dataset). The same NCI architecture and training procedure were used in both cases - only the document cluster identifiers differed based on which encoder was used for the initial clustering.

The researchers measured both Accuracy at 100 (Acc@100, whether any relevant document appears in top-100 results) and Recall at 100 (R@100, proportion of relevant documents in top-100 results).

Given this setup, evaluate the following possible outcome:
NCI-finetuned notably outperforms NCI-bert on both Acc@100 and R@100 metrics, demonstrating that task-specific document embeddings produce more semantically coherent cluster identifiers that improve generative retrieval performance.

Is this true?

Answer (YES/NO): YES